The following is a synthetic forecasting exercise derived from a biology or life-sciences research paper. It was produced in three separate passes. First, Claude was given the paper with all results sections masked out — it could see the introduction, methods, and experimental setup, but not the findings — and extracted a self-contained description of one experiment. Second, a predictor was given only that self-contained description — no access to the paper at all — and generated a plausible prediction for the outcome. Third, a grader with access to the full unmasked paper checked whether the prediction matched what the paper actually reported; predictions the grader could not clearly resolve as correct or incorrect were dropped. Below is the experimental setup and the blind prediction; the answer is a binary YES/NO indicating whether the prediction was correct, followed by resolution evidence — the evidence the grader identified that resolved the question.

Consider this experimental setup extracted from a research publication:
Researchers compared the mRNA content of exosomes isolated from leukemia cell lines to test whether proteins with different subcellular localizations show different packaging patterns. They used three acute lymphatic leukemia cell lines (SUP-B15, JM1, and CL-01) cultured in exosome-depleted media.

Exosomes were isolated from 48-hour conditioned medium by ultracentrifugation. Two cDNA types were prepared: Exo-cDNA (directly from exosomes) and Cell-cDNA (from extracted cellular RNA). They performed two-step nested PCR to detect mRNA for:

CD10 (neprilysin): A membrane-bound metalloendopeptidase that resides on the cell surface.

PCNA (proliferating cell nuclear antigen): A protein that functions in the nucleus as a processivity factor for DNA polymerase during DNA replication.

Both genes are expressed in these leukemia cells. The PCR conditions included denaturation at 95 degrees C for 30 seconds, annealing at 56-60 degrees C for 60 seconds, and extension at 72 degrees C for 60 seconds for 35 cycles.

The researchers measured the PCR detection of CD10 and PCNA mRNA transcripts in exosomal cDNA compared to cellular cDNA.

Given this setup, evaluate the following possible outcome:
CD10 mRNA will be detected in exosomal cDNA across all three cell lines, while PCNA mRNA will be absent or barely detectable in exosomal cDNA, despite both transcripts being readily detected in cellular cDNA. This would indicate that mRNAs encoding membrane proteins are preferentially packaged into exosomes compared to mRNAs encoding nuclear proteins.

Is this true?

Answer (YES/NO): NO